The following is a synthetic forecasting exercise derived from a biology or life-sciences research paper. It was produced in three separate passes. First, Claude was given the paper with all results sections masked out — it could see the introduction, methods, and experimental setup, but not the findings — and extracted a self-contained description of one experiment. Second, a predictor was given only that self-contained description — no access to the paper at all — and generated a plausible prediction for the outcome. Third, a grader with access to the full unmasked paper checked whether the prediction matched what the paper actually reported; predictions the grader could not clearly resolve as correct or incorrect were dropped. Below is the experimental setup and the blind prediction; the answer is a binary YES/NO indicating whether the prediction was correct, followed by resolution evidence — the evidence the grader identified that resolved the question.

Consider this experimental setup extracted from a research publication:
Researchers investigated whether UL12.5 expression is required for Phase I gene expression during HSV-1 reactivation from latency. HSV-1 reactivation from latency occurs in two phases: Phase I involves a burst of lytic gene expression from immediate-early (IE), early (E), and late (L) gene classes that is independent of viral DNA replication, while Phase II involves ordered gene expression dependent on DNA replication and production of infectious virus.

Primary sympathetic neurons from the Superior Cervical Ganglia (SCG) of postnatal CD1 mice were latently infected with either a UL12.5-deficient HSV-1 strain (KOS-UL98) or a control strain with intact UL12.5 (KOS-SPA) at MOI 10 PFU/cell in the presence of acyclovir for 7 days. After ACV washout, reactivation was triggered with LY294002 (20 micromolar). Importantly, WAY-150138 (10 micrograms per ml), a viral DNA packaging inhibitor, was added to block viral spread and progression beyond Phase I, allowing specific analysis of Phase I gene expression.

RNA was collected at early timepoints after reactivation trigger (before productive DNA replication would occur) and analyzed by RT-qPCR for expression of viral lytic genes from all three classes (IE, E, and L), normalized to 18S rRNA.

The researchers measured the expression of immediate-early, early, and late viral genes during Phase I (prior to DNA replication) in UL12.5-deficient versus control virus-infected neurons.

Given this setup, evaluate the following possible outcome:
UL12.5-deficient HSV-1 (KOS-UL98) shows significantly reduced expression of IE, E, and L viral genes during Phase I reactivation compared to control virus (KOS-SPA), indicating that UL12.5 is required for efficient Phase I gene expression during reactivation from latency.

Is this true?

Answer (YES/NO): YES